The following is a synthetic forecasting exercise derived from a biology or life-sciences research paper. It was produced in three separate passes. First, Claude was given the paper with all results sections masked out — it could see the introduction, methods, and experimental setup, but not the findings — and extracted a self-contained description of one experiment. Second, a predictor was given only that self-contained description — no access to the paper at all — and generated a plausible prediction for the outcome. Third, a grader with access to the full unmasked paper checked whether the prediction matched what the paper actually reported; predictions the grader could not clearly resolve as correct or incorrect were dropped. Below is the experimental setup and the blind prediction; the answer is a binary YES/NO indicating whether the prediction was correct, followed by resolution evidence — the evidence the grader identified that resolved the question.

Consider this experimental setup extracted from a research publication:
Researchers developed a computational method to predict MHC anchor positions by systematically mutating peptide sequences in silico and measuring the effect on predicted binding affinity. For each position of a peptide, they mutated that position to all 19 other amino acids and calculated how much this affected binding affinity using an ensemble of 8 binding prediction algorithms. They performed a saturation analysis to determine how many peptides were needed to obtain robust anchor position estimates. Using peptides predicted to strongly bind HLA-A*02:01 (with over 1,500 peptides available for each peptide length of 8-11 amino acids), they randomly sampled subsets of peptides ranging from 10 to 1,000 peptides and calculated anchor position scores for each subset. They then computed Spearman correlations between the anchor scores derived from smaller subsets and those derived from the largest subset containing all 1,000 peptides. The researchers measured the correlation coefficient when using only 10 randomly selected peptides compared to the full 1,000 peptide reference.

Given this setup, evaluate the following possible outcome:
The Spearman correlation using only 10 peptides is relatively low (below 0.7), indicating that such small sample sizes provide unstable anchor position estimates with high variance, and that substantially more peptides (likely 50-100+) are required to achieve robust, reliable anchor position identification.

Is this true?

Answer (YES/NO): NO